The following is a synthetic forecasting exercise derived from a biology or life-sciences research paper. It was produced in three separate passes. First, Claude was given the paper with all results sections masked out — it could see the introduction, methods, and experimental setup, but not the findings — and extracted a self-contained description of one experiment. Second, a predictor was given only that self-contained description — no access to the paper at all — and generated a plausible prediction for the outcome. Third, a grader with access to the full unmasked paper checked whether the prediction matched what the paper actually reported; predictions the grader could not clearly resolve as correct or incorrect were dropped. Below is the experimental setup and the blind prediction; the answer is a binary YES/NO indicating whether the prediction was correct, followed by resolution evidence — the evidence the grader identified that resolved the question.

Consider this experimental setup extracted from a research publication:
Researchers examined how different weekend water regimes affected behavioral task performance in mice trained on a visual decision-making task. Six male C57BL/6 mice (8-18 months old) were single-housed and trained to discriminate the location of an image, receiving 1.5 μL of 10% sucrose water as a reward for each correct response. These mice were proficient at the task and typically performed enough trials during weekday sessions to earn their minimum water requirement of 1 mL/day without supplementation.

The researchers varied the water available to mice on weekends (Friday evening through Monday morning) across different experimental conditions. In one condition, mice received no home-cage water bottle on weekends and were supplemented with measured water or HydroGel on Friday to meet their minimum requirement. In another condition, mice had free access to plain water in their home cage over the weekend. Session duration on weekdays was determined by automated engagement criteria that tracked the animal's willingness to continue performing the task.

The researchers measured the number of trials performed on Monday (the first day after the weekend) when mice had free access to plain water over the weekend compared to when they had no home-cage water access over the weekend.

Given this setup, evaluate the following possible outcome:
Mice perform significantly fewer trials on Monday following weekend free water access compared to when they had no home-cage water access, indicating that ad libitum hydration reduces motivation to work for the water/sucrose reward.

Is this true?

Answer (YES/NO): YES